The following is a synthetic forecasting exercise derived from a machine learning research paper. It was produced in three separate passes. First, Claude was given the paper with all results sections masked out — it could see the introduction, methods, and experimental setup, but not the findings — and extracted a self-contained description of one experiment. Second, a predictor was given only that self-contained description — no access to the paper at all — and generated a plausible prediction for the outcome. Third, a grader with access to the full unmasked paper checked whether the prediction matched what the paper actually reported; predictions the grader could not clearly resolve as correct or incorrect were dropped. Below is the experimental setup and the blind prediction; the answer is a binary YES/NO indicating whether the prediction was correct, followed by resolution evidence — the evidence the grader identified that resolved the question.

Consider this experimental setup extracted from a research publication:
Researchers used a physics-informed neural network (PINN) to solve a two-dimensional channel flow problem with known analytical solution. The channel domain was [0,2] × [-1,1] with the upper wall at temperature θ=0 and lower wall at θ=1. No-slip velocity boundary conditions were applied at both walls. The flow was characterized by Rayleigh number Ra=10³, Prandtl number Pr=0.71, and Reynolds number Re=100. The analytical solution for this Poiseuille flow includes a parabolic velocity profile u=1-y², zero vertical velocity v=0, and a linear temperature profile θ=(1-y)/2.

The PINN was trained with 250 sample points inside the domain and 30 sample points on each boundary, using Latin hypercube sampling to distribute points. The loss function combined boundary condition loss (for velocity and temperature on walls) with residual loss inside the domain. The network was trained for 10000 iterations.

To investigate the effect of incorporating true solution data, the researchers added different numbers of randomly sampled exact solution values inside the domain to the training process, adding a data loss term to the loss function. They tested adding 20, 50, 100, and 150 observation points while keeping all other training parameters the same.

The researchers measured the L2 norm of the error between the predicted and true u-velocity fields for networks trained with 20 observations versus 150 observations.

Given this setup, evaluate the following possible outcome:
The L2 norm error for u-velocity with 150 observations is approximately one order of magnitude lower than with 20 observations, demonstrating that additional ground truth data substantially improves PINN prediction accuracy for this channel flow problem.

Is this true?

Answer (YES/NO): NO